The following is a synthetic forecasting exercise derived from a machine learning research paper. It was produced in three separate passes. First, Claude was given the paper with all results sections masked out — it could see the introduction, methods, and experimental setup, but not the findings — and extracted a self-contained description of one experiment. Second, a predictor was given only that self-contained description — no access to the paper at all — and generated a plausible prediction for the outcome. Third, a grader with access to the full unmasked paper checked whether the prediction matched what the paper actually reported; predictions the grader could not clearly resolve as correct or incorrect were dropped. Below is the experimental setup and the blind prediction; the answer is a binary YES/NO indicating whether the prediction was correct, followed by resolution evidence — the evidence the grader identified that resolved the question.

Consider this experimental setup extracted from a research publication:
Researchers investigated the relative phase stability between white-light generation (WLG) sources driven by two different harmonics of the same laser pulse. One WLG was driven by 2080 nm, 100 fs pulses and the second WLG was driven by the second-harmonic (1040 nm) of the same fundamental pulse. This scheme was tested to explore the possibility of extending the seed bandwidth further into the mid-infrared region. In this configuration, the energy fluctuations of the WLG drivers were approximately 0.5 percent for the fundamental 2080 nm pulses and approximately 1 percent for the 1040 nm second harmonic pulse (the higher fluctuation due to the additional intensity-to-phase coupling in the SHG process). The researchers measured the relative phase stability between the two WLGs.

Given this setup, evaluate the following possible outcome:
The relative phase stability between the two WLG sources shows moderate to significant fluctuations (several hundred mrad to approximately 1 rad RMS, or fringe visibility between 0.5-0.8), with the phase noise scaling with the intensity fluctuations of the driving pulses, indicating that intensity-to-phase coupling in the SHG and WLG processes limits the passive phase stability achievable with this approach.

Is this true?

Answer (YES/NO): NO